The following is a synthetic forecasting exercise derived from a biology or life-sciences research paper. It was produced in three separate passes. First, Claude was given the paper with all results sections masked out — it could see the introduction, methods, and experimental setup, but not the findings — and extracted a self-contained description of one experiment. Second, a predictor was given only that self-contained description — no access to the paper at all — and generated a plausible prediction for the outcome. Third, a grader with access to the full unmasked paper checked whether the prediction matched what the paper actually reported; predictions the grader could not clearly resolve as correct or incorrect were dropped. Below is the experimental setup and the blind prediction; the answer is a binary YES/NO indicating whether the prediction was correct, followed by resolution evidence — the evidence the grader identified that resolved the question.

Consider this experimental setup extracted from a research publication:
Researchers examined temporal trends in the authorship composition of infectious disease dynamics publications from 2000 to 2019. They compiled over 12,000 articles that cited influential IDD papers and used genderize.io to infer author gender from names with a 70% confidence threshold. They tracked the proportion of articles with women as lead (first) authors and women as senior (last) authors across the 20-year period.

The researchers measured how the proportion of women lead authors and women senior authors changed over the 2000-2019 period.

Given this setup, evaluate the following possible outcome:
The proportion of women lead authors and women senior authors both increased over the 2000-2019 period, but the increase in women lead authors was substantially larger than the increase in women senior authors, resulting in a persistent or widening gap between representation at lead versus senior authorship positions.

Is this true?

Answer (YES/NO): NO